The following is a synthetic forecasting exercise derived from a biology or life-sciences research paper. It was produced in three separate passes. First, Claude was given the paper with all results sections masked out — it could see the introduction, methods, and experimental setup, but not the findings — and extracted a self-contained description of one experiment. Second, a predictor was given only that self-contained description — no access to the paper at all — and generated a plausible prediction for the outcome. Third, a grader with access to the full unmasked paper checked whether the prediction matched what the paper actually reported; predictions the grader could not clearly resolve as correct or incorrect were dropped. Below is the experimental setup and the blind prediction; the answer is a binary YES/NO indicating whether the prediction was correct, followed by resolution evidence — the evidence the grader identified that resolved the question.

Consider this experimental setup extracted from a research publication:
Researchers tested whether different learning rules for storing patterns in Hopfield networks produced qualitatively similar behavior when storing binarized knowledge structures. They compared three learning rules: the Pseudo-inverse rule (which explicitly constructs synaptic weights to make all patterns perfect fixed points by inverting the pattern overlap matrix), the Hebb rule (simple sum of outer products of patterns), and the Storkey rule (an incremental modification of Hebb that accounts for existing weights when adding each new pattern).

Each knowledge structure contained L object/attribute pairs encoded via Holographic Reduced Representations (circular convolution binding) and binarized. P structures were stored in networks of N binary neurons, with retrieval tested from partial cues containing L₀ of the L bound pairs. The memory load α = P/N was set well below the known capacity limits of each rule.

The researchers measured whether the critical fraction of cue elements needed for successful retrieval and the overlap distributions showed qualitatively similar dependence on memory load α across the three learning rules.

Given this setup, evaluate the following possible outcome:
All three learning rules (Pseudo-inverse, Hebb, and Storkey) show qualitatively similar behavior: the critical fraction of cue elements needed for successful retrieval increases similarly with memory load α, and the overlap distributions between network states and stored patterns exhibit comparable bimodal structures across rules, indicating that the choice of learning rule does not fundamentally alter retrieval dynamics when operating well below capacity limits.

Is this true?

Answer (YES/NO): YES